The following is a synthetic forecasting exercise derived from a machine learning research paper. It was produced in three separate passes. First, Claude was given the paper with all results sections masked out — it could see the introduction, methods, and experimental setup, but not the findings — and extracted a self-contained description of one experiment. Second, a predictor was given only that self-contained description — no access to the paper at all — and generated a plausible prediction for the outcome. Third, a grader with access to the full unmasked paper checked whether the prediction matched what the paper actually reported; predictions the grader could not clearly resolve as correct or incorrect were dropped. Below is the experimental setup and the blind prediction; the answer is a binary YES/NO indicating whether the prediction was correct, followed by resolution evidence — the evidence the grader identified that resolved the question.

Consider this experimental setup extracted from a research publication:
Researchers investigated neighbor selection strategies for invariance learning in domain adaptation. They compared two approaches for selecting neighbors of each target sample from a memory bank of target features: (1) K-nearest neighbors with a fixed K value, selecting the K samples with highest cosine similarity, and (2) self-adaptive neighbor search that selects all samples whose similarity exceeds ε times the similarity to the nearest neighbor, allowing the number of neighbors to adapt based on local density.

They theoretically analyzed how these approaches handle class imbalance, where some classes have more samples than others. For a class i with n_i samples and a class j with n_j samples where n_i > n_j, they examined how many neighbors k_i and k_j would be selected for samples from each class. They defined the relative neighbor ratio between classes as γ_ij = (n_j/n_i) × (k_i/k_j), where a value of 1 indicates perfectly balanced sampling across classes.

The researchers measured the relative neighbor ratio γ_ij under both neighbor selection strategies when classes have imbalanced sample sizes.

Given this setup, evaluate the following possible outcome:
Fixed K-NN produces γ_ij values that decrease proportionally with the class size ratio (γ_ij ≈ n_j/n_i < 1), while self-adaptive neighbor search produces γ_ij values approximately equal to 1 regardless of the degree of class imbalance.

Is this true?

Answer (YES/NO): NO